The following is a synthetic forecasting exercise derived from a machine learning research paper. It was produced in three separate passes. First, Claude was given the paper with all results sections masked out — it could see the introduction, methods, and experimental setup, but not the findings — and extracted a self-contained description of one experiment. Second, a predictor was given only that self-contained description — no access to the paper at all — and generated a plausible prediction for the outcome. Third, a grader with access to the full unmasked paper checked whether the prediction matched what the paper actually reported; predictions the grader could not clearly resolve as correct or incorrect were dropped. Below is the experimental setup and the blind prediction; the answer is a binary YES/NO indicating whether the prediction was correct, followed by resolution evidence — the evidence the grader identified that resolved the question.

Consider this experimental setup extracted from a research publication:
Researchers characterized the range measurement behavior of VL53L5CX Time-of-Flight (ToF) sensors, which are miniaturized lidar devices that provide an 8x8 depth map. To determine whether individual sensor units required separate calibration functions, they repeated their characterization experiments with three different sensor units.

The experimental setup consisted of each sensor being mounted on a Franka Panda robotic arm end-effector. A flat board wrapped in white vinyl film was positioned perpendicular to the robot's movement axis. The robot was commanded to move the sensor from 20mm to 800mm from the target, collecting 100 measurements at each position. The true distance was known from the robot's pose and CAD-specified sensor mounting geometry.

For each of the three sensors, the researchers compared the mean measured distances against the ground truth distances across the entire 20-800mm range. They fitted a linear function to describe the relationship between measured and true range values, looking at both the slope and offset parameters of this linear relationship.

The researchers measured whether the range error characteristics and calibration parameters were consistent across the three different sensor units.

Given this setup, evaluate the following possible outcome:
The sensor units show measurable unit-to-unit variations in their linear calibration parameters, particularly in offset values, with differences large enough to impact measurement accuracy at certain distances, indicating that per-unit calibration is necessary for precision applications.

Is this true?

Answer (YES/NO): NO